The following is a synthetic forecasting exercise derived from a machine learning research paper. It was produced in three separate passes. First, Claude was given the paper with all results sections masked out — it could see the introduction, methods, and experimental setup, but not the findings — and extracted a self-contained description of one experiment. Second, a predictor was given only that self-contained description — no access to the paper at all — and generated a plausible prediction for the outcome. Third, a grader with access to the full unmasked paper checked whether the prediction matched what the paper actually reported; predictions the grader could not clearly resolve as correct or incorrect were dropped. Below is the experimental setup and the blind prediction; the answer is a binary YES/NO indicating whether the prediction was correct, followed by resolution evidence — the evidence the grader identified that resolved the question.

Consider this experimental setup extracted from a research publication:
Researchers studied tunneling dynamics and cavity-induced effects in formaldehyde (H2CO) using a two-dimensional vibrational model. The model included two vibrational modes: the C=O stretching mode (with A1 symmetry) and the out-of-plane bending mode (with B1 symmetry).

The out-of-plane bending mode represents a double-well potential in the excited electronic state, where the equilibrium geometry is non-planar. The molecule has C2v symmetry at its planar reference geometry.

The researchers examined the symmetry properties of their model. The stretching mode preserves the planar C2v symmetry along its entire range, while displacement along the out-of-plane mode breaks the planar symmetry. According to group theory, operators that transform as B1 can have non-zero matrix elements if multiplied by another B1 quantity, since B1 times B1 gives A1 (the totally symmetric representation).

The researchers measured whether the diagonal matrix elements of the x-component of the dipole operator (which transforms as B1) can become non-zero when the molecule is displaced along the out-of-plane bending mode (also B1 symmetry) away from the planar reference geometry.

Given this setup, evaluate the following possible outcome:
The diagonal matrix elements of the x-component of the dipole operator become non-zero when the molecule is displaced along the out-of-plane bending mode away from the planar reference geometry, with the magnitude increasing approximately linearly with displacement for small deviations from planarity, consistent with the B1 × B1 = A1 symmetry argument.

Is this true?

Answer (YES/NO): NO